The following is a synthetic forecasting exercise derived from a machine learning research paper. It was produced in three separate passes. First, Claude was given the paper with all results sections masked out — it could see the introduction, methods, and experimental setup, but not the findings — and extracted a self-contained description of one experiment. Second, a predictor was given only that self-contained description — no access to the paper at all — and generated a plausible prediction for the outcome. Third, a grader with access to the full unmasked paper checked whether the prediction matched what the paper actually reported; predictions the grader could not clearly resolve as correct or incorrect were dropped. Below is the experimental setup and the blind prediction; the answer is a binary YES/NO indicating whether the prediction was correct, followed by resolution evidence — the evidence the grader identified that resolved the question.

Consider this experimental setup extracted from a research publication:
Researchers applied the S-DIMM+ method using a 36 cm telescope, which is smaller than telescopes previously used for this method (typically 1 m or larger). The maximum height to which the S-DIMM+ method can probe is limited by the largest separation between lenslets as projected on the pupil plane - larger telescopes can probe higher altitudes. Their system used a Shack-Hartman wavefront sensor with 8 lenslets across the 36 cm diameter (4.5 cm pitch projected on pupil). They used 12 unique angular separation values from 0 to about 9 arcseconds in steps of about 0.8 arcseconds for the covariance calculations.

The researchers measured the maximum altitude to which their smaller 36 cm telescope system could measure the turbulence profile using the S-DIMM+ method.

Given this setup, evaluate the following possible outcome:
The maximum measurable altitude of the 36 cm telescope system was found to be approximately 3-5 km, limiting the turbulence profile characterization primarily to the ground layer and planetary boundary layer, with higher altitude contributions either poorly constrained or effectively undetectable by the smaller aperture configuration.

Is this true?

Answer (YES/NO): NO